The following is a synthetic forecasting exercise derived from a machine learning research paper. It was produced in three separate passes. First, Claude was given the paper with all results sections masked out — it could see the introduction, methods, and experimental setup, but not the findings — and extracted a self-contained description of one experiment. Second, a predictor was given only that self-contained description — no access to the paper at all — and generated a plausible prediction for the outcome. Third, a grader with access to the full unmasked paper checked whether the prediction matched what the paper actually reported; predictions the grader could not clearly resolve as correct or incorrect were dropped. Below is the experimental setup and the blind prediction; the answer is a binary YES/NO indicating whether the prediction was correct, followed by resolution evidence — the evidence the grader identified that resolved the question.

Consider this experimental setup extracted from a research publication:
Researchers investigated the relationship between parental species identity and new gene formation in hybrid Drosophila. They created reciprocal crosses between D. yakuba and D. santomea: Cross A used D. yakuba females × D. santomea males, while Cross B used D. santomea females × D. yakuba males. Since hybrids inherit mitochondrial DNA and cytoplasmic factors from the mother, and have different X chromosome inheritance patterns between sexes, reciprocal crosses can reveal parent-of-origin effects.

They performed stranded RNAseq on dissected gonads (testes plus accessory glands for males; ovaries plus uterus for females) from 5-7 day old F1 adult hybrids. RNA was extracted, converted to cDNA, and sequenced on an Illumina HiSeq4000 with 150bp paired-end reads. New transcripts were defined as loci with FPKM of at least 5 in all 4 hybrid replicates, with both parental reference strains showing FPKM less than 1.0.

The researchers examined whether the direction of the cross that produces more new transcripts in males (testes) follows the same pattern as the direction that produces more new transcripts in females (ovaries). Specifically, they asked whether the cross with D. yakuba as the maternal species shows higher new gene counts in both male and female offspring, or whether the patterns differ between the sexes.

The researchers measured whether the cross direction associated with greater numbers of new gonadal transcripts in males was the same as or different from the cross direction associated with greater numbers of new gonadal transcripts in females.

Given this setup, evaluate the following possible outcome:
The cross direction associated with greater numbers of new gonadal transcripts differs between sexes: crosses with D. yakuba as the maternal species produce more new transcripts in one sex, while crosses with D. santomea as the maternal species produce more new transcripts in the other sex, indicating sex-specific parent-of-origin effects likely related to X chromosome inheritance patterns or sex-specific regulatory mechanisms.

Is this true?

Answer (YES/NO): YES